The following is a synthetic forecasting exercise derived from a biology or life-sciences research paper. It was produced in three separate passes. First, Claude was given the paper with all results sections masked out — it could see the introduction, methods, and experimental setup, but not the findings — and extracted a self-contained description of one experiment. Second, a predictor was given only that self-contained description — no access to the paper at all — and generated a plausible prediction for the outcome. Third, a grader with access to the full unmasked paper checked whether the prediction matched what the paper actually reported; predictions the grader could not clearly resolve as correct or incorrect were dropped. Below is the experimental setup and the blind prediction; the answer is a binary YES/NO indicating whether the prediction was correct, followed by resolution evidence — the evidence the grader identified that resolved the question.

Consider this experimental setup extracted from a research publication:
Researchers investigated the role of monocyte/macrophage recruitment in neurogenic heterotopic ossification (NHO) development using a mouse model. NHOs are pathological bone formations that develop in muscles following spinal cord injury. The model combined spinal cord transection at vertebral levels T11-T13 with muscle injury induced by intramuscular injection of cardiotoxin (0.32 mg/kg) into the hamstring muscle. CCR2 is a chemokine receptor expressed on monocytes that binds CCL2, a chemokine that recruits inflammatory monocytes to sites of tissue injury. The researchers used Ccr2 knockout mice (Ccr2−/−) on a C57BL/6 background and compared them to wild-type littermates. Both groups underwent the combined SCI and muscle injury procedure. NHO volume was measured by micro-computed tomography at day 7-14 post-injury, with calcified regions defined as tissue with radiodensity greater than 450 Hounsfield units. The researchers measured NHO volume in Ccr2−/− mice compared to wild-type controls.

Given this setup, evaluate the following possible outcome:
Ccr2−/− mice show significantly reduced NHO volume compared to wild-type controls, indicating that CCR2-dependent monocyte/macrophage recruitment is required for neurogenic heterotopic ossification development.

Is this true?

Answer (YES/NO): NO